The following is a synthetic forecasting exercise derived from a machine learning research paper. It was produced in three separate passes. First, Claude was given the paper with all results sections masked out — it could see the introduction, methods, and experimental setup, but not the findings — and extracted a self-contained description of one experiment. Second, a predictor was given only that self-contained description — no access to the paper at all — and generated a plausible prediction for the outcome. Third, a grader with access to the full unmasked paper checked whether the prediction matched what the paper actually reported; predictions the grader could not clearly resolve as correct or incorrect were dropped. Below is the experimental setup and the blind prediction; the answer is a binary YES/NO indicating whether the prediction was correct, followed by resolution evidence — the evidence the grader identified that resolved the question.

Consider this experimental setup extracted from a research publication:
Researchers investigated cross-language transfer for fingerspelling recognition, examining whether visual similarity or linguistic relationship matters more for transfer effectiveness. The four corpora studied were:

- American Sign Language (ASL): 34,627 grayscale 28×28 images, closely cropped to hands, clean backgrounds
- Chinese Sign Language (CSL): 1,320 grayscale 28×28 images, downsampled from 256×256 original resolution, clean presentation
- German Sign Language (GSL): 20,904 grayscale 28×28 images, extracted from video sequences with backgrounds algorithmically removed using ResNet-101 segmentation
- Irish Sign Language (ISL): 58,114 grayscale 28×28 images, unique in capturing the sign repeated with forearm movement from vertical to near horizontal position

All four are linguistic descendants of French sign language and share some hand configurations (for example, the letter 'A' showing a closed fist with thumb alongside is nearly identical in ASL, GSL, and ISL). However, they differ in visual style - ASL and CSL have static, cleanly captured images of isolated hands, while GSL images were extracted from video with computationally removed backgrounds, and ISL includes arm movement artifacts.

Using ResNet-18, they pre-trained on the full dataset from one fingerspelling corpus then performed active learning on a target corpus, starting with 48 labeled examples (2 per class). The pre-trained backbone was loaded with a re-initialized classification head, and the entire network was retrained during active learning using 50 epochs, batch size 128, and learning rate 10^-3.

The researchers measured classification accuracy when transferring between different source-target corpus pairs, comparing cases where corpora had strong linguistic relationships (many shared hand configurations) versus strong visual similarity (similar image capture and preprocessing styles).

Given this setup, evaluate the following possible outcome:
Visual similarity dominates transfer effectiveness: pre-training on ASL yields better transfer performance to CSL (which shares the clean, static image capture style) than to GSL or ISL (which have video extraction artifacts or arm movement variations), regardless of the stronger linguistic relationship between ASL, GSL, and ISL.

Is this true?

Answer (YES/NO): NO